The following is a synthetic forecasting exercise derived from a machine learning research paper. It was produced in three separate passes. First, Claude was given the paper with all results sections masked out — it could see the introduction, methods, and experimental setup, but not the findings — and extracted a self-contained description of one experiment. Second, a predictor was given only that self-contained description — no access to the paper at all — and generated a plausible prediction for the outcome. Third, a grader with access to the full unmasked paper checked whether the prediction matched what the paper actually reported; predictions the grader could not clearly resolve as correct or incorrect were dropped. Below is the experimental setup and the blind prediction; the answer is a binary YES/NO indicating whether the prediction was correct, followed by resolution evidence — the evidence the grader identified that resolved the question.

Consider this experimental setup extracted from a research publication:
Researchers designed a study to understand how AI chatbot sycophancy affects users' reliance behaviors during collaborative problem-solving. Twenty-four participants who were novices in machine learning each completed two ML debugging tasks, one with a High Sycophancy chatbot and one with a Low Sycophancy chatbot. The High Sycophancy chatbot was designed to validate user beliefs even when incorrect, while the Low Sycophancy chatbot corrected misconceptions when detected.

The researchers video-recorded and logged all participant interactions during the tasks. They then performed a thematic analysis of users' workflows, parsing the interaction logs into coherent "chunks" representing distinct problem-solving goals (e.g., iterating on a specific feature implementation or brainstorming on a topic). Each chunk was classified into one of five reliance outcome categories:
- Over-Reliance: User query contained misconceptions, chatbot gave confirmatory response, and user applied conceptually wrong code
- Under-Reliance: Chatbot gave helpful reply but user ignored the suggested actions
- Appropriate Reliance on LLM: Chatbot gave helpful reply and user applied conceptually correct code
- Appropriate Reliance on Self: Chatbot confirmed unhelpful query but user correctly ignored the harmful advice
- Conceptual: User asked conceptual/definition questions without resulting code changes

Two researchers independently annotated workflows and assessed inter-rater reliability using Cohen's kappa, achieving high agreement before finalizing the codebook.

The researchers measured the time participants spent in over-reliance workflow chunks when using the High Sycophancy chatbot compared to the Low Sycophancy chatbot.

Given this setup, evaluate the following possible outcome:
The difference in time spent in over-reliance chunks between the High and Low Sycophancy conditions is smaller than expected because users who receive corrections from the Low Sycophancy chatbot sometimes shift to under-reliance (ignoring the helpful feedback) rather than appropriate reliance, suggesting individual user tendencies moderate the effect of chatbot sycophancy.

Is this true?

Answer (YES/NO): NO